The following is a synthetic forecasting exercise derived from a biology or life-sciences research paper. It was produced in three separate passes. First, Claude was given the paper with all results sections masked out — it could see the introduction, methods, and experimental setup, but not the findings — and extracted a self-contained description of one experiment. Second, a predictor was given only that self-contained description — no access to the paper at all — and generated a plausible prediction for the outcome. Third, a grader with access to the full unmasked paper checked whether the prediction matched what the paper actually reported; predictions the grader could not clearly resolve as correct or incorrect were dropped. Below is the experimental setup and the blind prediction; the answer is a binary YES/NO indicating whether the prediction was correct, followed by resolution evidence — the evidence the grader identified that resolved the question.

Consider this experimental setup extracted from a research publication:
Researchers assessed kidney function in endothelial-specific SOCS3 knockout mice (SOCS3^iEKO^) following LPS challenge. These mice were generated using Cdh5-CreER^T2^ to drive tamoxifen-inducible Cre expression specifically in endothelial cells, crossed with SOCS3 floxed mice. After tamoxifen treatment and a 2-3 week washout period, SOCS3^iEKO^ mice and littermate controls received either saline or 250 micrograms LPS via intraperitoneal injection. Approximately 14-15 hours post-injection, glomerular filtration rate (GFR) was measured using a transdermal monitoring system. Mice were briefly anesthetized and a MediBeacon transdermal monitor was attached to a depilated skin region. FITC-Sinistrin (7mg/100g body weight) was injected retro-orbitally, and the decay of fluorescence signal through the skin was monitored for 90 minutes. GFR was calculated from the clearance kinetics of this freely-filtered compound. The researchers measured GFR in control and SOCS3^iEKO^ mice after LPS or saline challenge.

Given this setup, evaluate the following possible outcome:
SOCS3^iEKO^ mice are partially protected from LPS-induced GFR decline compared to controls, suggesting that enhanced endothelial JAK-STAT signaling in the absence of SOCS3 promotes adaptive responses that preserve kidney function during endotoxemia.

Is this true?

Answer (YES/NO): NO